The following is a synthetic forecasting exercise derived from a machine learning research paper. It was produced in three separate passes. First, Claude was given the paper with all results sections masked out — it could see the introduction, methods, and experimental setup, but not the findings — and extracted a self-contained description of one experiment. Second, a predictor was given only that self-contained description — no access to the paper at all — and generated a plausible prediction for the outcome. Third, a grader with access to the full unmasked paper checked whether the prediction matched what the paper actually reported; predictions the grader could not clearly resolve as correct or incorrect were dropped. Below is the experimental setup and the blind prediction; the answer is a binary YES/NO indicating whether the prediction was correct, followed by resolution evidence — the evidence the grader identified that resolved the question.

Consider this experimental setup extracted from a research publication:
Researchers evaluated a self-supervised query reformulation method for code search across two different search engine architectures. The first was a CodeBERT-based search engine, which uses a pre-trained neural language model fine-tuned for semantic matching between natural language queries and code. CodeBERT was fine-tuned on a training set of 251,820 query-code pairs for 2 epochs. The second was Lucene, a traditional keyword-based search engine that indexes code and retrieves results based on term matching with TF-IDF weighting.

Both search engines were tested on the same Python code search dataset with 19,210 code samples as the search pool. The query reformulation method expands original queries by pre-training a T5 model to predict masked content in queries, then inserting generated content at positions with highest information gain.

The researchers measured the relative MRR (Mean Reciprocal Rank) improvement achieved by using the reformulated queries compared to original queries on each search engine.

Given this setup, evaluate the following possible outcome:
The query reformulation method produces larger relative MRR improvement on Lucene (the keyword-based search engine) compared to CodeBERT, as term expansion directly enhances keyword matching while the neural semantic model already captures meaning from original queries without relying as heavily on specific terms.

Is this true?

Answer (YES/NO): YES